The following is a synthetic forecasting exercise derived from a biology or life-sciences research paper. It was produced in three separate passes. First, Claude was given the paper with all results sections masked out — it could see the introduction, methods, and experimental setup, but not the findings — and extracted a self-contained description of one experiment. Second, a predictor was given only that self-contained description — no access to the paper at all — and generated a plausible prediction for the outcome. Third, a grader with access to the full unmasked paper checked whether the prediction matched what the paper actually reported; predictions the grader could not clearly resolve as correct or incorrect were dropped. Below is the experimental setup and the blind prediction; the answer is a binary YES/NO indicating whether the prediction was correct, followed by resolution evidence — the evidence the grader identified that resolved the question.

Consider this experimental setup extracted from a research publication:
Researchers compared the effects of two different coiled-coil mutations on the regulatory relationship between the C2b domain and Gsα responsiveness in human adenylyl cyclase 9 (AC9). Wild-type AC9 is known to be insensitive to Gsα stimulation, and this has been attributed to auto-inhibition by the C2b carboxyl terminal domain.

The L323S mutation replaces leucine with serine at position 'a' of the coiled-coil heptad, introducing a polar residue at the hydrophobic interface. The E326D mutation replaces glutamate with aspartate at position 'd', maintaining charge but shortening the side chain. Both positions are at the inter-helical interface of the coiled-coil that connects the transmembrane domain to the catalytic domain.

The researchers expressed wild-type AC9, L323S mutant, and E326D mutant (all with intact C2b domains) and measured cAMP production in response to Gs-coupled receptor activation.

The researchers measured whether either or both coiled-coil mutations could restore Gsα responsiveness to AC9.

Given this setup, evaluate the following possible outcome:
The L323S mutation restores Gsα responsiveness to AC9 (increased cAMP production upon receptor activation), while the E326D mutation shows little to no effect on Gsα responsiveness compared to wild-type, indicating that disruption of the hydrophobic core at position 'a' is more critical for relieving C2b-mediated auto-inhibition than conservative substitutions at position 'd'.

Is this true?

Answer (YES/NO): NO